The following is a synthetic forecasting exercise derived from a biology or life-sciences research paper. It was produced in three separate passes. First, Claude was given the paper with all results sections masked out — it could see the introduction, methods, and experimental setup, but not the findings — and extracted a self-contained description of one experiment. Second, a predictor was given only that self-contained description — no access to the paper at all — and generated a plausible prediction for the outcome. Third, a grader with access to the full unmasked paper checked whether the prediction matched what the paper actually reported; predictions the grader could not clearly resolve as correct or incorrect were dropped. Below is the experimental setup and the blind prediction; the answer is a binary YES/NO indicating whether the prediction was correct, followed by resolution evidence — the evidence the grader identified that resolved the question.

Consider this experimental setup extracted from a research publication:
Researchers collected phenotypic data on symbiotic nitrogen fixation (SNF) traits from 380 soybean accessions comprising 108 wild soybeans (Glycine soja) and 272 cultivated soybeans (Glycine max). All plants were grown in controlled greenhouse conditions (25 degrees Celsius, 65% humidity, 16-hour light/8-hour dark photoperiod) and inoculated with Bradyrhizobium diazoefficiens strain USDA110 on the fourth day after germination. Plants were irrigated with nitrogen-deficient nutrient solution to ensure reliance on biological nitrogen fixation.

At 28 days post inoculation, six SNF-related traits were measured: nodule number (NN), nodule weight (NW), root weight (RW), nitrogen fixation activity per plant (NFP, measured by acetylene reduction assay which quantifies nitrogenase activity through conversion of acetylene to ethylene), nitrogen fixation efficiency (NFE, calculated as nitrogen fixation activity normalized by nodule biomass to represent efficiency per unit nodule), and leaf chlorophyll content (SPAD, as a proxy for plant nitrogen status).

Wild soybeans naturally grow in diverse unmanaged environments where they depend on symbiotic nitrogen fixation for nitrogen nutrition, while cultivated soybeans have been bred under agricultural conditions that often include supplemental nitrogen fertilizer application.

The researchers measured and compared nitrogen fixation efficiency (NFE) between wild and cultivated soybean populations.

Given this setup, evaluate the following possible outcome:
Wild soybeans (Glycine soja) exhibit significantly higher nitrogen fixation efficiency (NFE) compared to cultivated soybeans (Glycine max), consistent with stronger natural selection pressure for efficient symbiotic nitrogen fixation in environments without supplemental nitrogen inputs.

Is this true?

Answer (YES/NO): YES